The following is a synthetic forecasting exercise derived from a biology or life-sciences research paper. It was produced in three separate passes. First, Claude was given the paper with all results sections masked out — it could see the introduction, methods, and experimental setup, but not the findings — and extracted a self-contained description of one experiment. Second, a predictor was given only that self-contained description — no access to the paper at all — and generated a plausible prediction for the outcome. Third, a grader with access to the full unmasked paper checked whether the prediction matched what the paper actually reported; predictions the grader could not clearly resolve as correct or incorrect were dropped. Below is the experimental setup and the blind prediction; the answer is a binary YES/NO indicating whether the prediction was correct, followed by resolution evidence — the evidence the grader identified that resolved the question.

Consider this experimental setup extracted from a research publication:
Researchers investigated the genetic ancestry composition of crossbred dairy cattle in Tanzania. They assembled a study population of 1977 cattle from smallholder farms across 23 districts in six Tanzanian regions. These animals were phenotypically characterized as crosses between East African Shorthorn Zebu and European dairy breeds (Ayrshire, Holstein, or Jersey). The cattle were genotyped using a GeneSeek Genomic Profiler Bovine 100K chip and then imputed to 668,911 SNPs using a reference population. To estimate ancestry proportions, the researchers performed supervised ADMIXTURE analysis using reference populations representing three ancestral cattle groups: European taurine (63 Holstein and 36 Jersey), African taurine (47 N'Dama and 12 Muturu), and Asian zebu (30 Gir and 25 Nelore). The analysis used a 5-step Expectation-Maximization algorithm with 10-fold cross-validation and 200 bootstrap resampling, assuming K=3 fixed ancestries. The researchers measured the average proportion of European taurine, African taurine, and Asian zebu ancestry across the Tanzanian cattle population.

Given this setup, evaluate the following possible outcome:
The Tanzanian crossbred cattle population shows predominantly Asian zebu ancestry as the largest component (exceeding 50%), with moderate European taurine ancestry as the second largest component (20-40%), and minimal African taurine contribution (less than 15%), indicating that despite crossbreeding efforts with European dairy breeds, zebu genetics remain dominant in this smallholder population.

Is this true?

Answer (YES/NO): NO